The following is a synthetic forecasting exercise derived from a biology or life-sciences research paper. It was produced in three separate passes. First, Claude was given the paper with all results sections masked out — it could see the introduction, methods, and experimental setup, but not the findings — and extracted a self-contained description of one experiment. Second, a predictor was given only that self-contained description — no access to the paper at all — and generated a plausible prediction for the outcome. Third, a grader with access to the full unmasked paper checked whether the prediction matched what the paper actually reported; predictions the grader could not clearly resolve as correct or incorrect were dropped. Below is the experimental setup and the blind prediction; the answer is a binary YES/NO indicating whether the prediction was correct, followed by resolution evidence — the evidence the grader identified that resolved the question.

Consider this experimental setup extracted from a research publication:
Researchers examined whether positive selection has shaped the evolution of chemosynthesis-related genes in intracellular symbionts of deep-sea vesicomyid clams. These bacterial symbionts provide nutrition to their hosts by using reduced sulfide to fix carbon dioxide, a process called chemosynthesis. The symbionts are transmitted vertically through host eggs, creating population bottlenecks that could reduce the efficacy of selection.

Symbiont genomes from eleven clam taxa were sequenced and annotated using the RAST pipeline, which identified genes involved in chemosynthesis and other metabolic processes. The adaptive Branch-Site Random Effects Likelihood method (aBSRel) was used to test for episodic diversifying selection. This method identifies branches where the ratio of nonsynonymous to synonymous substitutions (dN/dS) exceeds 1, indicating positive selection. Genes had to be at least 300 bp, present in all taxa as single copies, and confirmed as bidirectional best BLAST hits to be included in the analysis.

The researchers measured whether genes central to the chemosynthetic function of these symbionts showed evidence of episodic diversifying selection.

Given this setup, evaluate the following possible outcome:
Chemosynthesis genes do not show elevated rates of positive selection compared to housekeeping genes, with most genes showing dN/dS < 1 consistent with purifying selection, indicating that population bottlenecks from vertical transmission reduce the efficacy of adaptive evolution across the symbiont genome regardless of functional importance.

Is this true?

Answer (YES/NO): NO